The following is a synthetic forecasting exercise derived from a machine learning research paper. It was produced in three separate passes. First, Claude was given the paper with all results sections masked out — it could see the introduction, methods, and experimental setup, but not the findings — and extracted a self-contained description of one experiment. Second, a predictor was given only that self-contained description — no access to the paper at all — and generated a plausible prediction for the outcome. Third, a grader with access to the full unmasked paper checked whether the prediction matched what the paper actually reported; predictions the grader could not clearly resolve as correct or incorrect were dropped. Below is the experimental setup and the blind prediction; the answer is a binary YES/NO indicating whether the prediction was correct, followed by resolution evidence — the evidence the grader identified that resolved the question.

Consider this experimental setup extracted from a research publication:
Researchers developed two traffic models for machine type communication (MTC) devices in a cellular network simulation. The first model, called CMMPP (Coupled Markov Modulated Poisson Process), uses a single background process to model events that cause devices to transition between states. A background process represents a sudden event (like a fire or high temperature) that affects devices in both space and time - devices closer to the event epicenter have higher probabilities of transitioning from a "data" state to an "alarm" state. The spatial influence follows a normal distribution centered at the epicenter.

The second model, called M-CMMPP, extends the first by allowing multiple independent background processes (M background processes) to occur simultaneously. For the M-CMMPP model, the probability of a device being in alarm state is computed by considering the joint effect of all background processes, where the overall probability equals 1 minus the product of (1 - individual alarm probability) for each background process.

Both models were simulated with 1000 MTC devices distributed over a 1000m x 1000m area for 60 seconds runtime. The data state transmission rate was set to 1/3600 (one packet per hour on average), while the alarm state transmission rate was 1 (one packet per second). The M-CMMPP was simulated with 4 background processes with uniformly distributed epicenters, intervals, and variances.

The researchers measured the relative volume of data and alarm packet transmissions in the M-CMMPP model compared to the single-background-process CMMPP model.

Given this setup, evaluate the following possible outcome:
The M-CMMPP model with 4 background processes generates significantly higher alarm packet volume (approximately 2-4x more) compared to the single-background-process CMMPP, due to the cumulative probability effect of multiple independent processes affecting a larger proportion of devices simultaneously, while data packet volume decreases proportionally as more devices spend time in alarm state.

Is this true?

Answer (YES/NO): NO